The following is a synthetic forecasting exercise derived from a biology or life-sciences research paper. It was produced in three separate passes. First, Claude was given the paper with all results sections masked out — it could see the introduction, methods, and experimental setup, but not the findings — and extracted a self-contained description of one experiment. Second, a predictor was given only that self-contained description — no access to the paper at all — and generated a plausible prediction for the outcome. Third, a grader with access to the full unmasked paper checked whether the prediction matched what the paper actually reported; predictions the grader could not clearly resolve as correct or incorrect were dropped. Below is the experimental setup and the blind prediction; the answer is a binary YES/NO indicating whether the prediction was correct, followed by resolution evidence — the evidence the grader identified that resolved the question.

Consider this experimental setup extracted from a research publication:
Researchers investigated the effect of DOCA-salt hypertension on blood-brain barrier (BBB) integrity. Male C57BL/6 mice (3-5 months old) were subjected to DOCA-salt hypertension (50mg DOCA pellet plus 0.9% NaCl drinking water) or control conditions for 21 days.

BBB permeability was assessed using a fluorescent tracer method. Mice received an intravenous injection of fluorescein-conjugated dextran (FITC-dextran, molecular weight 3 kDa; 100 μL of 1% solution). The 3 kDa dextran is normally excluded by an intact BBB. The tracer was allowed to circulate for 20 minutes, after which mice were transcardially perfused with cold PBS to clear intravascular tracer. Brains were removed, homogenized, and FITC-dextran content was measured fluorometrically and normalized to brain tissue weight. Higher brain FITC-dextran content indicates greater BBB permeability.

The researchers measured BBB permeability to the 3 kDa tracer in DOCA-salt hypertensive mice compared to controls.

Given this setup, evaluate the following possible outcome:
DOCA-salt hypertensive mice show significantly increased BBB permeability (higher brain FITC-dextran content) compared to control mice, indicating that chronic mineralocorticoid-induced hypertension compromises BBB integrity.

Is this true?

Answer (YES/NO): NO